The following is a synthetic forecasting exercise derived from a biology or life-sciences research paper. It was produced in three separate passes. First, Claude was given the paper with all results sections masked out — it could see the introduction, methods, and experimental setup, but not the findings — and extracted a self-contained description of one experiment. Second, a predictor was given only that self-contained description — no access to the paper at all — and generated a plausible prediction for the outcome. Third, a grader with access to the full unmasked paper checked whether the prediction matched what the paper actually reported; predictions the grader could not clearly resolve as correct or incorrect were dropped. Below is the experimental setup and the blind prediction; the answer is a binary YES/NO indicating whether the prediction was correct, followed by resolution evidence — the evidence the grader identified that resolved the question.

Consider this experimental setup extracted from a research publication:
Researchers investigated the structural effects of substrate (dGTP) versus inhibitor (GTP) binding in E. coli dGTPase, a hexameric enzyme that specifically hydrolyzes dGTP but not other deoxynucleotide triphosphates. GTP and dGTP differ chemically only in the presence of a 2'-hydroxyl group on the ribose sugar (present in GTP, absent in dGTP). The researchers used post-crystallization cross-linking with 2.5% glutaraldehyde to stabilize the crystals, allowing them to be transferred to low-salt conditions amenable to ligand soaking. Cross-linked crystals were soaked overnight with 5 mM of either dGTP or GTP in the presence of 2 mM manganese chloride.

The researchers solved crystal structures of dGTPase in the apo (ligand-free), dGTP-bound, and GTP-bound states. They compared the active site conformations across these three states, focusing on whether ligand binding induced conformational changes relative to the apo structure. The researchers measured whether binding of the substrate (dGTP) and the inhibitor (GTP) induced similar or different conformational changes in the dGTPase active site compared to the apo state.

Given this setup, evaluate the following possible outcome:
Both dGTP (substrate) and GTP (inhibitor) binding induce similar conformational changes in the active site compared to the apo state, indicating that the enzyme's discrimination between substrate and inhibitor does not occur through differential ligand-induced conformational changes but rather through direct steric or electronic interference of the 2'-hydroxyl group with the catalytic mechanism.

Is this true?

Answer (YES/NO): NO